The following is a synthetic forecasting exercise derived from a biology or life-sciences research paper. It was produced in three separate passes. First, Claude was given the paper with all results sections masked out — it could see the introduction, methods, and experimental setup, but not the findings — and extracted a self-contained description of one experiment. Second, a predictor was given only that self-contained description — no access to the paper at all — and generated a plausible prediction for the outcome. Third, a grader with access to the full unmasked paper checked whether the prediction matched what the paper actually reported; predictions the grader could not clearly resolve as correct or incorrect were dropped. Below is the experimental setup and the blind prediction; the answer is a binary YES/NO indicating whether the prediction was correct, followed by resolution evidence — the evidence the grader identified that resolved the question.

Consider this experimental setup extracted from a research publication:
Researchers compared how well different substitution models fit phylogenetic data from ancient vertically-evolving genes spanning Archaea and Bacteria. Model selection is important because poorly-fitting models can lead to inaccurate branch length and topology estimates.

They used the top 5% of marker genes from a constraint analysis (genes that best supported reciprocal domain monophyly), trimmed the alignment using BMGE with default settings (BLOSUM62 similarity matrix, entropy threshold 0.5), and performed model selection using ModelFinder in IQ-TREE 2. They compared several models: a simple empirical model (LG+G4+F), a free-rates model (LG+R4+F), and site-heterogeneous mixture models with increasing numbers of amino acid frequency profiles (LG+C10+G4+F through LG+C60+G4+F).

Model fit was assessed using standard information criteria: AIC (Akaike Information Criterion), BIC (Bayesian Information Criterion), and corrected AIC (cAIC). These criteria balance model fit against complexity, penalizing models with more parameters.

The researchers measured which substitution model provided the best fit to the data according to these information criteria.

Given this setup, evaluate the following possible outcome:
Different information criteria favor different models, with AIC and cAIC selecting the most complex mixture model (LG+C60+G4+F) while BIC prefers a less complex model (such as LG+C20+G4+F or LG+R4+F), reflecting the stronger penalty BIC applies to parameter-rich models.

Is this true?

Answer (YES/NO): NO